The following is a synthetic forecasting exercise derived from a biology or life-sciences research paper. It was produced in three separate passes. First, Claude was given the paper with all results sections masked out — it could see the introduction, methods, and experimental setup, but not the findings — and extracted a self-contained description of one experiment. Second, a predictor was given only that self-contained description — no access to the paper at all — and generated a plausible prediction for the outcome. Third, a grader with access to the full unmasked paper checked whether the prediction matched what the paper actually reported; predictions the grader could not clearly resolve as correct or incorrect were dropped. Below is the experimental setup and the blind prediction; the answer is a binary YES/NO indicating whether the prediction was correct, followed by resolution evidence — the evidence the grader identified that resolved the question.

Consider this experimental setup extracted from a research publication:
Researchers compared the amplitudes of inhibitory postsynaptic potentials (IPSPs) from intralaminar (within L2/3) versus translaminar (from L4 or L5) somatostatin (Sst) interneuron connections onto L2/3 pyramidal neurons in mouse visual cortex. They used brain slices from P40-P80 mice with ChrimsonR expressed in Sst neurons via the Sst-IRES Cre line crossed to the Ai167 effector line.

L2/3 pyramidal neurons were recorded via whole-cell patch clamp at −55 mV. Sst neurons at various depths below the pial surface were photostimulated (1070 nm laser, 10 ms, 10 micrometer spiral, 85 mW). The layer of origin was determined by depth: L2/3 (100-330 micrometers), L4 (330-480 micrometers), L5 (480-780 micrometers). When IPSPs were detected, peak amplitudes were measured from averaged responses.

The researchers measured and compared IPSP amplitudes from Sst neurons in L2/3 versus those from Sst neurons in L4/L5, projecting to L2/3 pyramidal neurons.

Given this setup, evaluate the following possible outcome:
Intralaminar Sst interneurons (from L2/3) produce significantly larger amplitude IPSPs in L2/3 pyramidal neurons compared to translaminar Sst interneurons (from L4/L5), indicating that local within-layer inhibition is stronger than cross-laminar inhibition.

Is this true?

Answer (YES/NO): NO